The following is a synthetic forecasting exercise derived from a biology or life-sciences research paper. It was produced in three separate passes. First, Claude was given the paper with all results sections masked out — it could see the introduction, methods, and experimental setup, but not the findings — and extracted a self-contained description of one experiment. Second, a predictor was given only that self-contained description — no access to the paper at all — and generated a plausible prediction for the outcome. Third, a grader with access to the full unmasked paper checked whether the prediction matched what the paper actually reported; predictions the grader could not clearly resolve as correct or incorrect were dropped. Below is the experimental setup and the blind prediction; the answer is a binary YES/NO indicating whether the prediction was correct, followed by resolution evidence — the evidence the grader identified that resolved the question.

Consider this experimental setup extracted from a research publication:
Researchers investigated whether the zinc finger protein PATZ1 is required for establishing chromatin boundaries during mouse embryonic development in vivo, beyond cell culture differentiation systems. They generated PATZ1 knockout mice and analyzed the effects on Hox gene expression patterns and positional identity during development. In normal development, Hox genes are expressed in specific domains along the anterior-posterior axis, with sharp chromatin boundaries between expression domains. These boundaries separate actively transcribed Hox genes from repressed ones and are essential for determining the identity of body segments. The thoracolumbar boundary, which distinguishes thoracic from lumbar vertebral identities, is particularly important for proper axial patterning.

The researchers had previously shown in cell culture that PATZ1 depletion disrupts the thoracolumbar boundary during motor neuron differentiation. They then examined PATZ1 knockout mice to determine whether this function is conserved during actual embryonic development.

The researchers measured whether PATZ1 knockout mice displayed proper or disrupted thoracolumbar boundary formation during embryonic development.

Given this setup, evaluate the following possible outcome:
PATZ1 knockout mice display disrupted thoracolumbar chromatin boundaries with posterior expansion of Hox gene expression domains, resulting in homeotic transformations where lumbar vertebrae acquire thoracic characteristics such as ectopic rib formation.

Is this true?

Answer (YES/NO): YES